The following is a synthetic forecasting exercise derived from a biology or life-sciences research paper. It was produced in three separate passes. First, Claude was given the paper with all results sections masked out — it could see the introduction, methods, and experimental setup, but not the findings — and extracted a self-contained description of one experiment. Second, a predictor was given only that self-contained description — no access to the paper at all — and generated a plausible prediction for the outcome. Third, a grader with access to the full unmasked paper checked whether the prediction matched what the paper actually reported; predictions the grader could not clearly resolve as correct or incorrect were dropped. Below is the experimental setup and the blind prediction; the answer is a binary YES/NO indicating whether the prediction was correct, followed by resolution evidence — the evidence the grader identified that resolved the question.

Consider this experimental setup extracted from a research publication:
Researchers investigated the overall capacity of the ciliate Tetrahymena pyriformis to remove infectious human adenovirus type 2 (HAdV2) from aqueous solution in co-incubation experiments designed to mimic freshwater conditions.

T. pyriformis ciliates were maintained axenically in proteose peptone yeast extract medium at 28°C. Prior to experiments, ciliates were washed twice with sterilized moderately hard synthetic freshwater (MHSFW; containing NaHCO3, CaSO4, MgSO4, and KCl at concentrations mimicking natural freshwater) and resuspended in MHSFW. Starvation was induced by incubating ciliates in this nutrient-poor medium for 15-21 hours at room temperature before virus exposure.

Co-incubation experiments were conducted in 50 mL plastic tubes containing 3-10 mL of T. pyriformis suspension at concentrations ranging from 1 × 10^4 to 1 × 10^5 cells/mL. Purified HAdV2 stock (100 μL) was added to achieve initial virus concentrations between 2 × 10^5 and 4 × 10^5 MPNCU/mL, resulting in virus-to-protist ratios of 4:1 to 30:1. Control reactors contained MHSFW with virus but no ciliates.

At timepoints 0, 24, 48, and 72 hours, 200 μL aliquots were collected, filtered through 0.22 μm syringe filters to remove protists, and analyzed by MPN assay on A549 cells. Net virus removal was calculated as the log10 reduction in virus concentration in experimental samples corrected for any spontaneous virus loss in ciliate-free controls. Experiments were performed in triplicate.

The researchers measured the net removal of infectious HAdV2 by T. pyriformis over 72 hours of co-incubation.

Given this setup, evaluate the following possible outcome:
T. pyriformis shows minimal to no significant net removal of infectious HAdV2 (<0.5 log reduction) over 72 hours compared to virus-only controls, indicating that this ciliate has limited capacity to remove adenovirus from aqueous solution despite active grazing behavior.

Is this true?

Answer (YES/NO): NO